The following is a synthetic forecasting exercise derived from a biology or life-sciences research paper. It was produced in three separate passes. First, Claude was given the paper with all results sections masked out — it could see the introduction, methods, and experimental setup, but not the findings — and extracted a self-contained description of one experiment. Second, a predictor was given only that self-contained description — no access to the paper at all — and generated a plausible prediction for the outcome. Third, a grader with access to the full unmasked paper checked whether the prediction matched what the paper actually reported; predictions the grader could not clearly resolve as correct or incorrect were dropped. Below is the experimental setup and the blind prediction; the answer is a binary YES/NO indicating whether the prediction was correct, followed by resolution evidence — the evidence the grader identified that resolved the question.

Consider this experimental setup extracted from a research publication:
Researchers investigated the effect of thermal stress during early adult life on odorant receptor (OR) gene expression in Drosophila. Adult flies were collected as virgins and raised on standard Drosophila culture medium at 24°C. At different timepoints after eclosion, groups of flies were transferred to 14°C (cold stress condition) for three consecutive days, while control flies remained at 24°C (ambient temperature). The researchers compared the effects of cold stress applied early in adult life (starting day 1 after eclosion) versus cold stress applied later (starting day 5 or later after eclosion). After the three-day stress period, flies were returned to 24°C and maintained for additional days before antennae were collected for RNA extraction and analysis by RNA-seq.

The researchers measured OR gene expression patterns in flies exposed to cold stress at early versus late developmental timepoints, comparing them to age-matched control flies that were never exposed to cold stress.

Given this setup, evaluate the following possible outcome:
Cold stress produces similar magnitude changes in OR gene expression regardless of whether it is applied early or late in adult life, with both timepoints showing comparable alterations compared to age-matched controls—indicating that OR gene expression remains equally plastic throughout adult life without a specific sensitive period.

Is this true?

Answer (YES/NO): NO